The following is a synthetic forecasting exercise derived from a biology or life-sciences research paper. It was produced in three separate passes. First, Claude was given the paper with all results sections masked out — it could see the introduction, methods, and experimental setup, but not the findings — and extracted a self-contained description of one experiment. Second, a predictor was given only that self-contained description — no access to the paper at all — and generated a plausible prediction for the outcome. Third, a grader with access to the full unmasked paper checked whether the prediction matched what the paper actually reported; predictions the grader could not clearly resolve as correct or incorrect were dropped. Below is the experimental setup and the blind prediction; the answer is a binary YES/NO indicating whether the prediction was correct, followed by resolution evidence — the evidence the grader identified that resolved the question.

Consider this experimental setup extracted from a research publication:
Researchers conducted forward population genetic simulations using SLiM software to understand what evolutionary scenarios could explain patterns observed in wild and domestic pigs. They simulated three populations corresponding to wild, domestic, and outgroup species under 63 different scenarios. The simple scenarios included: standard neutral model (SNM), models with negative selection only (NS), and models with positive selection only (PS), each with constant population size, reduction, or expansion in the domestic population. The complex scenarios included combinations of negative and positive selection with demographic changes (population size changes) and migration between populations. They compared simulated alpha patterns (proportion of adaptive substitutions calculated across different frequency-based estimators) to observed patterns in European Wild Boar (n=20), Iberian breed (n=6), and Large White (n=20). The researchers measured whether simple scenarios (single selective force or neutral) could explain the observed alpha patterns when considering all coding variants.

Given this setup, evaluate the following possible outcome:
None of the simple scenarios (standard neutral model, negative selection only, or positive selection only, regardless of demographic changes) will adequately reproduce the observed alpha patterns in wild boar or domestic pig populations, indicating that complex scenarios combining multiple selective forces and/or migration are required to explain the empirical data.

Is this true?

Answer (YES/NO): NO